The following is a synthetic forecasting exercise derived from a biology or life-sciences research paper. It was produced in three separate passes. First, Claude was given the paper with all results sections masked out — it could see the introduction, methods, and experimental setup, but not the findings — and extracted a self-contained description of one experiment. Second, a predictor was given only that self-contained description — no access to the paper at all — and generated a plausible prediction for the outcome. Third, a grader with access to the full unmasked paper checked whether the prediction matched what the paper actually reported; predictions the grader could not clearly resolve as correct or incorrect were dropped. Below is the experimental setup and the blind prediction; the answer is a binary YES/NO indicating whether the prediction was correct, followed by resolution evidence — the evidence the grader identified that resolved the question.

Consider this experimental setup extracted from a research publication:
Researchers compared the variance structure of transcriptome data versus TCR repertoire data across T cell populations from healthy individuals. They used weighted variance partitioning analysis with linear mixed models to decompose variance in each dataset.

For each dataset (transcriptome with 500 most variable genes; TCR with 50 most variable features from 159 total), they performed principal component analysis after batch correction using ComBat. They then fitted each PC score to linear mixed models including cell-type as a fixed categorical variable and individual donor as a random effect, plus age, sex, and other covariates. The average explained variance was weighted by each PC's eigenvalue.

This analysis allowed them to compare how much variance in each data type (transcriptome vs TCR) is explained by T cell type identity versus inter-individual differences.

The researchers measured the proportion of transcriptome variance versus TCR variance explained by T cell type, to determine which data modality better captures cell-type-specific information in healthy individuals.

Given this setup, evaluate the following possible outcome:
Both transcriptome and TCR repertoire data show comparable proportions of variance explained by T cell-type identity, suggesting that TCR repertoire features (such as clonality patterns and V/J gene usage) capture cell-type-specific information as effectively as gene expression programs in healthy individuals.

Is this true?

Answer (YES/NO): NO